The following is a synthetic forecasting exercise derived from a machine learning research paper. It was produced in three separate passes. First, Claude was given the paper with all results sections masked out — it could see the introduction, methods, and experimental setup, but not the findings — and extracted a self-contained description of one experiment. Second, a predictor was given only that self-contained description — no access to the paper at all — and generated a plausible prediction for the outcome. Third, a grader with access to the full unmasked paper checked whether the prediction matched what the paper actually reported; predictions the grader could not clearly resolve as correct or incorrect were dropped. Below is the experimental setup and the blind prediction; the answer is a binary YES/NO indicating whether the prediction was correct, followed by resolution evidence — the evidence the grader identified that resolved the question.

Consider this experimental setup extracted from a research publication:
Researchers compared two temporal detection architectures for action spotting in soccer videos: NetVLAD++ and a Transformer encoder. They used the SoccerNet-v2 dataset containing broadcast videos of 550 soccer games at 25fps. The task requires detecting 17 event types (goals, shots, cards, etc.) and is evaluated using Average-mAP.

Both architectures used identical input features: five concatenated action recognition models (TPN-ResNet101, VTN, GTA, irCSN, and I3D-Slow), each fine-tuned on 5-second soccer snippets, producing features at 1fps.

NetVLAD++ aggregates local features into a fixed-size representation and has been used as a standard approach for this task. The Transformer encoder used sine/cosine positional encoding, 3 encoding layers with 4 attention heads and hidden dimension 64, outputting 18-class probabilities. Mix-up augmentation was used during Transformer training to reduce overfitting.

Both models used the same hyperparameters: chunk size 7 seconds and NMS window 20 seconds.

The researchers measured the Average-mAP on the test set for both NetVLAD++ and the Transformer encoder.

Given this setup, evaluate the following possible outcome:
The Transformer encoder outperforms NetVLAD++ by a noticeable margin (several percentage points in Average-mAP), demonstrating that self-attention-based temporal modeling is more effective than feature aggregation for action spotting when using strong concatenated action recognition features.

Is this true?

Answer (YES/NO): NO